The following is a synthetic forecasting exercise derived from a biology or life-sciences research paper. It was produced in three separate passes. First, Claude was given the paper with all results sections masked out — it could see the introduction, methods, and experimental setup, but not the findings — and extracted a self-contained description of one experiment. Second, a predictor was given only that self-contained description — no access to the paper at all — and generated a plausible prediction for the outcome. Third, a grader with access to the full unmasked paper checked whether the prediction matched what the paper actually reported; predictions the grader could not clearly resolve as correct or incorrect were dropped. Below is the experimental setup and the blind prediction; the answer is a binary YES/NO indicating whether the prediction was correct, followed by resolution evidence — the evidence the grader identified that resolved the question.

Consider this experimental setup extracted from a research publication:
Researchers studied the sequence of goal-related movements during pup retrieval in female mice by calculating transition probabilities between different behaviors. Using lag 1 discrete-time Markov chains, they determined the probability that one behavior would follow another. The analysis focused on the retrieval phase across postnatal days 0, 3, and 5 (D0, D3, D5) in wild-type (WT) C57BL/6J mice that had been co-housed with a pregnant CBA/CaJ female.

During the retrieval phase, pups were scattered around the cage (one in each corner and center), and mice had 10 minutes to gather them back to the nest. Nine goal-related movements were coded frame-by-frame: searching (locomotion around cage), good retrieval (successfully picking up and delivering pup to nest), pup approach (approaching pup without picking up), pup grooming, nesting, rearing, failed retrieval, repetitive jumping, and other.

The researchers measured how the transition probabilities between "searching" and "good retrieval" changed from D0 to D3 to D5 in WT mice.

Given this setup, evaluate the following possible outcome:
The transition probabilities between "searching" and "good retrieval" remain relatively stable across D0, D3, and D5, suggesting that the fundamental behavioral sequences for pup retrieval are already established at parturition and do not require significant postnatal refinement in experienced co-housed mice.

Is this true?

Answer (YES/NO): NO